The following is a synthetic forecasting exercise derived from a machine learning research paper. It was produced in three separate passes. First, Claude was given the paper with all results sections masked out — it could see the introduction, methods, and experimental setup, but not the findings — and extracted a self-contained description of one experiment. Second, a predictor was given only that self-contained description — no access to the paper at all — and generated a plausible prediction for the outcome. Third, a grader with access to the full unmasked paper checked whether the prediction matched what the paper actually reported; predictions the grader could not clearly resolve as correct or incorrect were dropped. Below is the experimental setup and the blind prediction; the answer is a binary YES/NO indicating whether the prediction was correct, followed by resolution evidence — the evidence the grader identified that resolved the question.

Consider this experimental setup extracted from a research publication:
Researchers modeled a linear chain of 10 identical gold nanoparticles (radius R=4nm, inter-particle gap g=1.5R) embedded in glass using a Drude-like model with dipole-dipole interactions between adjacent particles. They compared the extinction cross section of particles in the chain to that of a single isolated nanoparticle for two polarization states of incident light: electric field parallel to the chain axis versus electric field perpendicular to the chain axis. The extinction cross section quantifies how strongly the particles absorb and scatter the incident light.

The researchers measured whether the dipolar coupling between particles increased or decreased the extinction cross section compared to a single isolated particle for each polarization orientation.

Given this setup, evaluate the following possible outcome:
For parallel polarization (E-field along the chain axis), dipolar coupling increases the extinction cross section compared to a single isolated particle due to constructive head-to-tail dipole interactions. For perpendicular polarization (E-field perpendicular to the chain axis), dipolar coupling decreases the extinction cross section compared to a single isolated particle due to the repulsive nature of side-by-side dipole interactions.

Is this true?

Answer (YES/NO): YES